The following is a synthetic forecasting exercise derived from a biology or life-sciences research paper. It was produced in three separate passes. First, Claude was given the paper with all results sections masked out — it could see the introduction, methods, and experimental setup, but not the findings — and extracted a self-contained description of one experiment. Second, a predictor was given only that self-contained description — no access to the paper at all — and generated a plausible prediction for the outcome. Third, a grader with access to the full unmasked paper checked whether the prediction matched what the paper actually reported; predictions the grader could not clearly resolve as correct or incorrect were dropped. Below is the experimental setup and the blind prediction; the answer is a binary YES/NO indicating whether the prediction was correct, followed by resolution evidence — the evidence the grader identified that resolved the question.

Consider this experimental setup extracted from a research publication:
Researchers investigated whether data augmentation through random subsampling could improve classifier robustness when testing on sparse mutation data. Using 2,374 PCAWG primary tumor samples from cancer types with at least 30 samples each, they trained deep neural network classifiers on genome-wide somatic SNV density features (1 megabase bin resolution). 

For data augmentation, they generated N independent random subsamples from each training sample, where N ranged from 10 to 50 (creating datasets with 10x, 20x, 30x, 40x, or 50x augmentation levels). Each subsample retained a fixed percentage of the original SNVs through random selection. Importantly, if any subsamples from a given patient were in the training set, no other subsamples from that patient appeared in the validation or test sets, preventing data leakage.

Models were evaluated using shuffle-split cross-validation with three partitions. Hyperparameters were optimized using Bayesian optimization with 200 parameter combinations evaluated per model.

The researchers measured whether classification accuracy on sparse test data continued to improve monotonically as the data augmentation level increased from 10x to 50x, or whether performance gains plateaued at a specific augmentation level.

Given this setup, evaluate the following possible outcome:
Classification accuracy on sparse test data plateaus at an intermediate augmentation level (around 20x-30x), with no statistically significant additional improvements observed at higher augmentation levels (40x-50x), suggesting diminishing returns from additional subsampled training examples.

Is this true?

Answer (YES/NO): NO